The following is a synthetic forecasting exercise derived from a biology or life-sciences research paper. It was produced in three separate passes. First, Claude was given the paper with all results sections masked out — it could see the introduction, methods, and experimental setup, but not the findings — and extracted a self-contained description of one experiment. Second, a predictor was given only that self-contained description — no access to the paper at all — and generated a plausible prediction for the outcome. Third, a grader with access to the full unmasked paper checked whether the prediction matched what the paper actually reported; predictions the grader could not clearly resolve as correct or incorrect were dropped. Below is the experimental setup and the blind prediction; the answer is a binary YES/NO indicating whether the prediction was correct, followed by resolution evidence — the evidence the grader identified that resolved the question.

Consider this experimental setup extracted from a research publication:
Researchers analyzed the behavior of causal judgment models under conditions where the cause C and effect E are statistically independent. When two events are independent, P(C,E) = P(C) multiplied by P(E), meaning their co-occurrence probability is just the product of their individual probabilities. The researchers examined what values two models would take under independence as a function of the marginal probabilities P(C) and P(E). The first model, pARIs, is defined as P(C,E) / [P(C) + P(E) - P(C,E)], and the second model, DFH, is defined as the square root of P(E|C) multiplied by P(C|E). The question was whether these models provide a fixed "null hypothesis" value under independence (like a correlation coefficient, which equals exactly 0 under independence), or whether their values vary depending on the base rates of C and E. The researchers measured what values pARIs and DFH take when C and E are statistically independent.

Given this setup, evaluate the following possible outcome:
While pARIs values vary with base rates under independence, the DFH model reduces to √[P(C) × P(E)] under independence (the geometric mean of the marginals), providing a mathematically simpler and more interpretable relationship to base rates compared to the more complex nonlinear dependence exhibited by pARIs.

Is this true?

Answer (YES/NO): NO